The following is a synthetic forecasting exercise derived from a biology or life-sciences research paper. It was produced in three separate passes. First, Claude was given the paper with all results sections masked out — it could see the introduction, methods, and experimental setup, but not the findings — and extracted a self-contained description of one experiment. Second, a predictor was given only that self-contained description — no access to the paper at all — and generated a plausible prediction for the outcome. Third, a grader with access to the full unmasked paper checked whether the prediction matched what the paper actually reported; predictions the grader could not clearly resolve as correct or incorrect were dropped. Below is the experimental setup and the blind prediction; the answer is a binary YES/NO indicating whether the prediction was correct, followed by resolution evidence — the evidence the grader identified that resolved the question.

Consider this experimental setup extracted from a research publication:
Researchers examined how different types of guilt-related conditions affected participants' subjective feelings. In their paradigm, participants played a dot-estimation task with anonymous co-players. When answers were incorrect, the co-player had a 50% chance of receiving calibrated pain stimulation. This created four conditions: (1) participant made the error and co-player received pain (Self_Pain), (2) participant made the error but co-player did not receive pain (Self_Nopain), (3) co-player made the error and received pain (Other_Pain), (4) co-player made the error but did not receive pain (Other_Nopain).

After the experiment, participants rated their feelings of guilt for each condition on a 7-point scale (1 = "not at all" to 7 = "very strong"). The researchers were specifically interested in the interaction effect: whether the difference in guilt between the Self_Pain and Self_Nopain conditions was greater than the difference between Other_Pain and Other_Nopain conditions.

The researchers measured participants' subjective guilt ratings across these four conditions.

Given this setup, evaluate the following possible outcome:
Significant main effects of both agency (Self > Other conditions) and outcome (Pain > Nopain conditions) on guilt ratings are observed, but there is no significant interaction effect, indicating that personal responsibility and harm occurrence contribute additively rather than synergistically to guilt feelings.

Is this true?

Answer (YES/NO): NO